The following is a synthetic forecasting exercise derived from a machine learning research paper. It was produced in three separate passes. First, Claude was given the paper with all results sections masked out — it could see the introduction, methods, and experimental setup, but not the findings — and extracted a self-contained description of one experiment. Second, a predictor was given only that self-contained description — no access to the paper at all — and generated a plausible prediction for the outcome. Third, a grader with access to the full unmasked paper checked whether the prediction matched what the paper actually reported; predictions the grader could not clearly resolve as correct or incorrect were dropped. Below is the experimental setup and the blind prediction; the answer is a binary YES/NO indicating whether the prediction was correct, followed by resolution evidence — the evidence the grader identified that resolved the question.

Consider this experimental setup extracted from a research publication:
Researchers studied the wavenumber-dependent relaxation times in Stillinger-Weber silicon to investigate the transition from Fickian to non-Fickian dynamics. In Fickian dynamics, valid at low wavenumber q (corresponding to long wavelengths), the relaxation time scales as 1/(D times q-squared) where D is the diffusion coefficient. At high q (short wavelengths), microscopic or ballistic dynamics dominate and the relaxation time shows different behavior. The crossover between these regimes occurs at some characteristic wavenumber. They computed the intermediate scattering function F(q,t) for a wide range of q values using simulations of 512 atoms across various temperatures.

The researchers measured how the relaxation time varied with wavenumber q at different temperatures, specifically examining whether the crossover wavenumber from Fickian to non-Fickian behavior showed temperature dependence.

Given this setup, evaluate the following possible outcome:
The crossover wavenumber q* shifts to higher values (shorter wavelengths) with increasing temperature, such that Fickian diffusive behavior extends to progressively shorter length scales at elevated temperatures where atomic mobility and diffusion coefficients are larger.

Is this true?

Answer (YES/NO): YES